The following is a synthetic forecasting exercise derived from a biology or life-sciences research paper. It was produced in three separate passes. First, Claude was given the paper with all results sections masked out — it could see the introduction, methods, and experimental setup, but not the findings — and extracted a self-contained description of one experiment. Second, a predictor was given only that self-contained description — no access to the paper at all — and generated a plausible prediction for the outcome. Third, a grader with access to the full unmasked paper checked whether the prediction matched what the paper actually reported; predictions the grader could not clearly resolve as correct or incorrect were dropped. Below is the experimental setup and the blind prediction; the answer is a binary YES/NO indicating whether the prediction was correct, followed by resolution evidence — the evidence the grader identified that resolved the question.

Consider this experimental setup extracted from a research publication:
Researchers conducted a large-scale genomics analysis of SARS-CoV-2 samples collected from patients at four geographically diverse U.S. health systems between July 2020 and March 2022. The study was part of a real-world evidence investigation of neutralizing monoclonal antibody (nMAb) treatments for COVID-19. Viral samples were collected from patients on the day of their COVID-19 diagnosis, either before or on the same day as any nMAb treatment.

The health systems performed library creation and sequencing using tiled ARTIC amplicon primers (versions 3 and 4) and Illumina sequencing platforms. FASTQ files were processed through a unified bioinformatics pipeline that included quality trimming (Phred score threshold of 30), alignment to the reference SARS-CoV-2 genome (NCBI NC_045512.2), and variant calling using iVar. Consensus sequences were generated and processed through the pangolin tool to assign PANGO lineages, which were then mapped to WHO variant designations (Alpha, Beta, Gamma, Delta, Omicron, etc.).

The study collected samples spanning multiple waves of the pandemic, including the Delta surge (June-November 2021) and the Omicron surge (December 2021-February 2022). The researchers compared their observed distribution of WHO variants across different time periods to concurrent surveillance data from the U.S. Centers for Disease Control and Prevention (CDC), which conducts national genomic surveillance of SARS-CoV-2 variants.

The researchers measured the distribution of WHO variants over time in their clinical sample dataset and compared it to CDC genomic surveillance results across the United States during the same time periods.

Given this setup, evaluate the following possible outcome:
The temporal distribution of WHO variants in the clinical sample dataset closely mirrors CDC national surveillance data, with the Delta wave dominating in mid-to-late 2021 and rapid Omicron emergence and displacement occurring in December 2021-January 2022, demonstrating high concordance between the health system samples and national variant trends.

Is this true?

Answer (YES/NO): YES